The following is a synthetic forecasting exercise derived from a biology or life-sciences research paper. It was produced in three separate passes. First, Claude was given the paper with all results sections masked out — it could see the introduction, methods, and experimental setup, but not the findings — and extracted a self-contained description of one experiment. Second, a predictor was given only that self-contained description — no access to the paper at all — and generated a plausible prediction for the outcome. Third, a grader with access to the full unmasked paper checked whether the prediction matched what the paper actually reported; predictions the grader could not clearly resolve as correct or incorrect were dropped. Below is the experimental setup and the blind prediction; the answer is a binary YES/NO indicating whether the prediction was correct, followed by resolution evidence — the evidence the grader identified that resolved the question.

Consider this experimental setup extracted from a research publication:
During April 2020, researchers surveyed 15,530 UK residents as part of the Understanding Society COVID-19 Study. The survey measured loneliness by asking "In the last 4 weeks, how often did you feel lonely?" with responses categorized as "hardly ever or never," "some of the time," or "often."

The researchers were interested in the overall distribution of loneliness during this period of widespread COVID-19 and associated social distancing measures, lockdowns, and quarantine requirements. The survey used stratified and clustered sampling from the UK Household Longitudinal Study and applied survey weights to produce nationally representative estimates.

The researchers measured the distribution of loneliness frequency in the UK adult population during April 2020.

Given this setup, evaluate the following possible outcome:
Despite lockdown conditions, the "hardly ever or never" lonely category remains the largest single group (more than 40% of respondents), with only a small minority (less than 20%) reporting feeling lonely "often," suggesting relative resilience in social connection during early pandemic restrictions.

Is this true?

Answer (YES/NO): YES